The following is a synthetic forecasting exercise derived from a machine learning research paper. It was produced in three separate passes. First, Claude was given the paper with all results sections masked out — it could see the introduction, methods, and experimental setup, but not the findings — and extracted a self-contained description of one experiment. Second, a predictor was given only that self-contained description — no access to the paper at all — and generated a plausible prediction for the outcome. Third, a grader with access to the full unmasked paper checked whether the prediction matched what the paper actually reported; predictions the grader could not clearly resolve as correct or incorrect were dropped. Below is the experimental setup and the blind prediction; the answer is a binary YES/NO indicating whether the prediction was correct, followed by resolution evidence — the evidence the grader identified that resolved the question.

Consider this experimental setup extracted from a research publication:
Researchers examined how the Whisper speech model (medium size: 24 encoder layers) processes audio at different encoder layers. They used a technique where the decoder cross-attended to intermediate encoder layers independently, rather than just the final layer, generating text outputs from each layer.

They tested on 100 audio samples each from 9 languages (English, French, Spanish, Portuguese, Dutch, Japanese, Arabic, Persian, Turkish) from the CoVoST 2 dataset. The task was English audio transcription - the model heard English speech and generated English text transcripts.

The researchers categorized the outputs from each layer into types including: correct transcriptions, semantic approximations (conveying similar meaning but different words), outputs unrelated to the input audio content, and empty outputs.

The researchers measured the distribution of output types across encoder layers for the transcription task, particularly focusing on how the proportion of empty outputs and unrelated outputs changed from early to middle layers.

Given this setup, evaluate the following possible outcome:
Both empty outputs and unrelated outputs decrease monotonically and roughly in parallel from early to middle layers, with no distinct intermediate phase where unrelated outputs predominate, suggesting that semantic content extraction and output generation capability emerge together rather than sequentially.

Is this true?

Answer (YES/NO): NO